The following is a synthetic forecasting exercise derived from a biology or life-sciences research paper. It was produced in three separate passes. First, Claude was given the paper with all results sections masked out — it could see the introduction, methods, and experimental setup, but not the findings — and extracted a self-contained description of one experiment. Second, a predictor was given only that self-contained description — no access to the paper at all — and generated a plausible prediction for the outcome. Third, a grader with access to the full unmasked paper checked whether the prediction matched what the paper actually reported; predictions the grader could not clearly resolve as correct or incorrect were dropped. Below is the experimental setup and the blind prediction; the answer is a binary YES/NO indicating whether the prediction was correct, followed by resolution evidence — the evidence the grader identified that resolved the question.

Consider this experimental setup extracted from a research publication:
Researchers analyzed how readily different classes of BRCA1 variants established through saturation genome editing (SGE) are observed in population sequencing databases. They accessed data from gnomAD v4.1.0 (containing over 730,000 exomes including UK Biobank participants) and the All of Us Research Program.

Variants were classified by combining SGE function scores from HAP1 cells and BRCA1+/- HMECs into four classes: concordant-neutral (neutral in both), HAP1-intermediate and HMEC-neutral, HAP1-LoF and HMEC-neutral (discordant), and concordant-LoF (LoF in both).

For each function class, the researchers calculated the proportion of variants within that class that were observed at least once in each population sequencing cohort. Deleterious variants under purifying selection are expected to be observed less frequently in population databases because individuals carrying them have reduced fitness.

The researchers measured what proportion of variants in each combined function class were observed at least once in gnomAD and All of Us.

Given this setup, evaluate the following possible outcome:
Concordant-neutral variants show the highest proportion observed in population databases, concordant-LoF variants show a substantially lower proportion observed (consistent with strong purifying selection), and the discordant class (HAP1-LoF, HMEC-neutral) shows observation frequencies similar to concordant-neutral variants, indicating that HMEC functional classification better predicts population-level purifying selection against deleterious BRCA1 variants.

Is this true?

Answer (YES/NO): NO